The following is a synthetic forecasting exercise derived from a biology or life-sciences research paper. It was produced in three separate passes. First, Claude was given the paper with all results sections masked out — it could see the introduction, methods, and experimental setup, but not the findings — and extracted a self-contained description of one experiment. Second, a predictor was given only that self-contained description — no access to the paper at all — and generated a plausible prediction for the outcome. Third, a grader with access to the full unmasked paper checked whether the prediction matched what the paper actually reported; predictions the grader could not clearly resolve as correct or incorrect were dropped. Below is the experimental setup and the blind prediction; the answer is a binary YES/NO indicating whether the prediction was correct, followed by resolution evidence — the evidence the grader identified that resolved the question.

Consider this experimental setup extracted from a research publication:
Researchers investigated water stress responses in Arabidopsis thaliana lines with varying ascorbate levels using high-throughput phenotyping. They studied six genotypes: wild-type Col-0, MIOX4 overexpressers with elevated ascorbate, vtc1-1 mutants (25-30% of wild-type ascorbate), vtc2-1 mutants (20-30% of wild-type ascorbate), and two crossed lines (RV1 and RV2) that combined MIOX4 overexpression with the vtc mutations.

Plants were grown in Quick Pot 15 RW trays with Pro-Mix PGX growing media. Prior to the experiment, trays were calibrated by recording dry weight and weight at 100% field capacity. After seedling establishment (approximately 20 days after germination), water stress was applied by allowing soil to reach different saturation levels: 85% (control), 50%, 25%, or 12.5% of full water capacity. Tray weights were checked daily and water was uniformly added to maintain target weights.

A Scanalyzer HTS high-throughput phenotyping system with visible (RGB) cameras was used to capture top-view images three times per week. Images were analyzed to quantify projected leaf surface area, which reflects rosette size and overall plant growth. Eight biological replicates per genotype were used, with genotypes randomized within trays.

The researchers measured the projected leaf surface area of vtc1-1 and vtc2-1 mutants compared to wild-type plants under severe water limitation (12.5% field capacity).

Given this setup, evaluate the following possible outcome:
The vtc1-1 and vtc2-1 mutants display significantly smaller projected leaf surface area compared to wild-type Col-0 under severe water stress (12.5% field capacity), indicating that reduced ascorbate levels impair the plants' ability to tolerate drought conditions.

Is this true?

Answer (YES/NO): YES